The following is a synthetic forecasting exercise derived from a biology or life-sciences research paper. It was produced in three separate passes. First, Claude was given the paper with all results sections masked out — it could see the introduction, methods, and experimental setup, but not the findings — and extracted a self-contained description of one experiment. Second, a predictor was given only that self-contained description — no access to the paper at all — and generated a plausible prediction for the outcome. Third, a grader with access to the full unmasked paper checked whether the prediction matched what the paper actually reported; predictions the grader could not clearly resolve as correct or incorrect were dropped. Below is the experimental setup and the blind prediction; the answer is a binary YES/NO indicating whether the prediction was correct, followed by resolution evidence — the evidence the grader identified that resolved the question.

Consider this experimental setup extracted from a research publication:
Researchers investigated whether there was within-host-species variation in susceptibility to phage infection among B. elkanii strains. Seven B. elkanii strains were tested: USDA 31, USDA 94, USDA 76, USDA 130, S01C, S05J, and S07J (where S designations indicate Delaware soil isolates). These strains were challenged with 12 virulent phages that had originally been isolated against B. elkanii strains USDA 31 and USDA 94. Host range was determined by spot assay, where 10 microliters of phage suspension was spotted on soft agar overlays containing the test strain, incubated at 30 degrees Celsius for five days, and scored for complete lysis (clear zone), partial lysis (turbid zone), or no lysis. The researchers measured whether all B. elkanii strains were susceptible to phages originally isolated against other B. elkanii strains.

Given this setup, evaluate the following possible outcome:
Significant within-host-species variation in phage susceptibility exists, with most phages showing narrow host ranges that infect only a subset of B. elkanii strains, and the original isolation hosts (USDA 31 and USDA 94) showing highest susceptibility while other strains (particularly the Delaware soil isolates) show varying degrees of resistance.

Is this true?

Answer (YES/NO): NO